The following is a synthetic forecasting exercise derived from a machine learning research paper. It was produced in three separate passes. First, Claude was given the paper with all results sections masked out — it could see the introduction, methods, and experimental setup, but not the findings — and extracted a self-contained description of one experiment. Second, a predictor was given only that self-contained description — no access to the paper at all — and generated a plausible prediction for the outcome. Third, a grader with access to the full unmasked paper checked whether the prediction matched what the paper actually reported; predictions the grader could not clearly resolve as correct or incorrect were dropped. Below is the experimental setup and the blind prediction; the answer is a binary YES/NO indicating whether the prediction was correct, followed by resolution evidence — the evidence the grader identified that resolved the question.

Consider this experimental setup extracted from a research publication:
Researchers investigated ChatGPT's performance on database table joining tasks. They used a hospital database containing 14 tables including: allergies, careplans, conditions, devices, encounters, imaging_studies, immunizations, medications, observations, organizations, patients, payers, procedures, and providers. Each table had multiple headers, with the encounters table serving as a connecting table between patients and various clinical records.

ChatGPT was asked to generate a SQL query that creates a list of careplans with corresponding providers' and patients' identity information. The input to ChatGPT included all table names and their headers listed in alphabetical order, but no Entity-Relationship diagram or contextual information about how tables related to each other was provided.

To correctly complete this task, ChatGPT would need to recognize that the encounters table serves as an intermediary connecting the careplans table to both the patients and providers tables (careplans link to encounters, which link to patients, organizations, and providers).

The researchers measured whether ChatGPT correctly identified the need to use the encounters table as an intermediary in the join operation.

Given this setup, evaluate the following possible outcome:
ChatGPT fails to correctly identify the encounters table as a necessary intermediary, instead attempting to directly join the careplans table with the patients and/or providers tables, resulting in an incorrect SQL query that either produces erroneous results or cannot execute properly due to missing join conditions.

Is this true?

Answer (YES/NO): YES